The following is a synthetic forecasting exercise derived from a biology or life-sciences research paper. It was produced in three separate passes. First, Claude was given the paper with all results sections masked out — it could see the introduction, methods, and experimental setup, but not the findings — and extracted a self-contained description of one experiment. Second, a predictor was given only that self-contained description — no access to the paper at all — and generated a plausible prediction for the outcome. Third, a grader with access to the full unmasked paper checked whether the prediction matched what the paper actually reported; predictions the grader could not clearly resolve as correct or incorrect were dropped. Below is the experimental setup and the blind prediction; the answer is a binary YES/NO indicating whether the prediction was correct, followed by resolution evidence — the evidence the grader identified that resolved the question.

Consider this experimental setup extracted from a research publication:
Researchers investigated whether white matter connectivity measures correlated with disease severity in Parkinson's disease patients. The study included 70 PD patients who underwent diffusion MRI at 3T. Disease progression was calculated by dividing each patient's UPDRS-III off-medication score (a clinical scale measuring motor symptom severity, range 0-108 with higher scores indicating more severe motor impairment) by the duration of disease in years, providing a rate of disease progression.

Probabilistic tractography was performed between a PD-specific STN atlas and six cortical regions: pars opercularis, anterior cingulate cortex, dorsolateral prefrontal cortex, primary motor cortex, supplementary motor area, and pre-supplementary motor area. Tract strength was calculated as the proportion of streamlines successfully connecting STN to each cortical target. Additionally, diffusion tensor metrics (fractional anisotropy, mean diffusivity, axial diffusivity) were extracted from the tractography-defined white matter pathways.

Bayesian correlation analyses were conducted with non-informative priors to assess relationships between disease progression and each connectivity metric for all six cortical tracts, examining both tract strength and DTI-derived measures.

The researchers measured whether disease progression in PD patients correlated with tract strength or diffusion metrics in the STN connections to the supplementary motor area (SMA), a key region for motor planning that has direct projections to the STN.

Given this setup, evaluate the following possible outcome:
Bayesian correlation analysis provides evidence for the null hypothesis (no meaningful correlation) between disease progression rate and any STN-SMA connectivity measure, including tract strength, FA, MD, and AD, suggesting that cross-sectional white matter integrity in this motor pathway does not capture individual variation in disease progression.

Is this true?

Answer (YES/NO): NO